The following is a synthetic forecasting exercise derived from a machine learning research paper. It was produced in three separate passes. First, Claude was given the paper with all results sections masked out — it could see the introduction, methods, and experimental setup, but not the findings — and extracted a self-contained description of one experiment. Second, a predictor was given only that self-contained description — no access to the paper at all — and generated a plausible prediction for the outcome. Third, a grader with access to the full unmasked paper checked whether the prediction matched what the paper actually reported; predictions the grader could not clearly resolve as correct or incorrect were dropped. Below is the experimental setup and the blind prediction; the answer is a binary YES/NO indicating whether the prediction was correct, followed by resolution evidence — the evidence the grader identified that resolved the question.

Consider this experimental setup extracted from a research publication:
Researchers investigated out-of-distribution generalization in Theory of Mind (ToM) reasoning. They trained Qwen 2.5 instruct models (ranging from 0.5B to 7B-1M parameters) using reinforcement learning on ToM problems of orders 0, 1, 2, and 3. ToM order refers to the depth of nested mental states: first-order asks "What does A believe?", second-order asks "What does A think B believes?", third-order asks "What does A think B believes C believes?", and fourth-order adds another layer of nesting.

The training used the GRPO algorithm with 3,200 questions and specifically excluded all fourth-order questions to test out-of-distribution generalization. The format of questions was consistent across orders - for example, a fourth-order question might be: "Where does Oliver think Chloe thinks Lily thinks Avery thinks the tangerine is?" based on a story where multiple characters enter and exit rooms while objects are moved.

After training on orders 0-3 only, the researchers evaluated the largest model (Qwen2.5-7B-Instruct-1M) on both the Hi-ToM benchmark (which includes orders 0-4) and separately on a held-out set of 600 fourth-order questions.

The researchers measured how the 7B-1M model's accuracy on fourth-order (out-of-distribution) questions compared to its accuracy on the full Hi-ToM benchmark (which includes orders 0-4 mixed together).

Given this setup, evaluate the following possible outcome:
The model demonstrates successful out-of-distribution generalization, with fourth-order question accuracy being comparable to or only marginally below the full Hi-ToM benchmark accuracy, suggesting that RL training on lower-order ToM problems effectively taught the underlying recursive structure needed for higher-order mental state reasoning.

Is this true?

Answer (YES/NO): NO